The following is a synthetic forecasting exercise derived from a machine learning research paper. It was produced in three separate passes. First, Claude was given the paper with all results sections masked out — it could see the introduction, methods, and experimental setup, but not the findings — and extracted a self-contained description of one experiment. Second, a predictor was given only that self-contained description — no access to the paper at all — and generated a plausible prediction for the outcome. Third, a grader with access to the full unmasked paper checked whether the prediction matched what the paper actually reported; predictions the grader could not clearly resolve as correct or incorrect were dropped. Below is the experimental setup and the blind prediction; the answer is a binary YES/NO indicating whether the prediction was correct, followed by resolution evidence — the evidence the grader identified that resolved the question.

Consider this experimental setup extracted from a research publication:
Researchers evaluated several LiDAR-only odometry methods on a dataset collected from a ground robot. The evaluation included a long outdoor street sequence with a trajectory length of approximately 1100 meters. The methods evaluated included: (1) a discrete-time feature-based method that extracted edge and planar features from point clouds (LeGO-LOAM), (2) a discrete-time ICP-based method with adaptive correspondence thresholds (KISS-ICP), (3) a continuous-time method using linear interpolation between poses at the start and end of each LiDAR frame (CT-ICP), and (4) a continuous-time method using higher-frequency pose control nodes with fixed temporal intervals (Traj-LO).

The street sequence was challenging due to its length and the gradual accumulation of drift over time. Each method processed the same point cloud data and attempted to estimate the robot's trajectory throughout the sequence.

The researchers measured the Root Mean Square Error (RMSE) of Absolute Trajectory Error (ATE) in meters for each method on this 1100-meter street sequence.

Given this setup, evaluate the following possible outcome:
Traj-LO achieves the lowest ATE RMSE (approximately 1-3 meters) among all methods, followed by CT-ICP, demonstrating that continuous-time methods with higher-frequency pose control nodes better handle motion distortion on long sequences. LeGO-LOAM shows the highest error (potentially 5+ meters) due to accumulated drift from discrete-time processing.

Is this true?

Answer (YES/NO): NO